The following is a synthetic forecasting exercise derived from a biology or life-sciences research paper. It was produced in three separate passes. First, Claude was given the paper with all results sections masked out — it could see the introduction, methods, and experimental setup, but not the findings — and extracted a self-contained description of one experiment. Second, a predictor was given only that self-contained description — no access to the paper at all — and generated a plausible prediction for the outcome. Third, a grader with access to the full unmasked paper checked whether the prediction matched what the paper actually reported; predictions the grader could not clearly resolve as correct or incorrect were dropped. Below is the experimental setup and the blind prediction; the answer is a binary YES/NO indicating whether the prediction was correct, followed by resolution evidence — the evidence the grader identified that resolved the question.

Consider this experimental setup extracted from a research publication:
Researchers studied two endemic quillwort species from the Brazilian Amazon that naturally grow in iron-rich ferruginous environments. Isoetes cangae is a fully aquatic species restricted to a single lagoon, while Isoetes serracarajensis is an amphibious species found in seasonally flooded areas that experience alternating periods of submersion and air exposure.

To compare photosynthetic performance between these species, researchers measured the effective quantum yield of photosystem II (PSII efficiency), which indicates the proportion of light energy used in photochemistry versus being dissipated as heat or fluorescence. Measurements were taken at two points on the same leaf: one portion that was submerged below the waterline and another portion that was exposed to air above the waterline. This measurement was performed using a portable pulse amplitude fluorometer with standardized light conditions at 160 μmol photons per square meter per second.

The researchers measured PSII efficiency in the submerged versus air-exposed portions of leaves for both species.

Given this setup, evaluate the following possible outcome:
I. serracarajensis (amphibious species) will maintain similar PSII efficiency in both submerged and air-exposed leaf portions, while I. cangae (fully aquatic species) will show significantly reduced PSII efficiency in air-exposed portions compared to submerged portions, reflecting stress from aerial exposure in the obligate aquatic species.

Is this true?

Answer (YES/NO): NO